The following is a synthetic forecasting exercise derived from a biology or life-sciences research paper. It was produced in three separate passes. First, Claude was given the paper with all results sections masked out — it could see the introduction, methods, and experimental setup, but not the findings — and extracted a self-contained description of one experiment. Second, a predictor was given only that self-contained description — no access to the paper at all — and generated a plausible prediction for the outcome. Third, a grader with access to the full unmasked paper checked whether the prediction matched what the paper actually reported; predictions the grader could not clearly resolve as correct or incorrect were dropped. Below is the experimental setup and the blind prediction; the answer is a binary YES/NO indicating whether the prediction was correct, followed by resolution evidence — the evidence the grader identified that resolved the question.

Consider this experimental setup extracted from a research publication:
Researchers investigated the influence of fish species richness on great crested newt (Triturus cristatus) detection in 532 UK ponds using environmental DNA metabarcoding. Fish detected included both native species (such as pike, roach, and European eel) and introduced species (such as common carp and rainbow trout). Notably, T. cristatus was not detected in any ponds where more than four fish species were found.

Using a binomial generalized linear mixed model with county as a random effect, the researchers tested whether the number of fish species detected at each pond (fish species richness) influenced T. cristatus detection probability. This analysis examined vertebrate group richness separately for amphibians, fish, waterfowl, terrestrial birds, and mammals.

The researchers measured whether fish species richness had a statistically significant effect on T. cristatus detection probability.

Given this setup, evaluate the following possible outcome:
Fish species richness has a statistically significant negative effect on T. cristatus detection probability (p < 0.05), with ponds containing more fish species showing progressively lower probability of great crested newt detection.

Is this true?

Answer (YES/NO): NO